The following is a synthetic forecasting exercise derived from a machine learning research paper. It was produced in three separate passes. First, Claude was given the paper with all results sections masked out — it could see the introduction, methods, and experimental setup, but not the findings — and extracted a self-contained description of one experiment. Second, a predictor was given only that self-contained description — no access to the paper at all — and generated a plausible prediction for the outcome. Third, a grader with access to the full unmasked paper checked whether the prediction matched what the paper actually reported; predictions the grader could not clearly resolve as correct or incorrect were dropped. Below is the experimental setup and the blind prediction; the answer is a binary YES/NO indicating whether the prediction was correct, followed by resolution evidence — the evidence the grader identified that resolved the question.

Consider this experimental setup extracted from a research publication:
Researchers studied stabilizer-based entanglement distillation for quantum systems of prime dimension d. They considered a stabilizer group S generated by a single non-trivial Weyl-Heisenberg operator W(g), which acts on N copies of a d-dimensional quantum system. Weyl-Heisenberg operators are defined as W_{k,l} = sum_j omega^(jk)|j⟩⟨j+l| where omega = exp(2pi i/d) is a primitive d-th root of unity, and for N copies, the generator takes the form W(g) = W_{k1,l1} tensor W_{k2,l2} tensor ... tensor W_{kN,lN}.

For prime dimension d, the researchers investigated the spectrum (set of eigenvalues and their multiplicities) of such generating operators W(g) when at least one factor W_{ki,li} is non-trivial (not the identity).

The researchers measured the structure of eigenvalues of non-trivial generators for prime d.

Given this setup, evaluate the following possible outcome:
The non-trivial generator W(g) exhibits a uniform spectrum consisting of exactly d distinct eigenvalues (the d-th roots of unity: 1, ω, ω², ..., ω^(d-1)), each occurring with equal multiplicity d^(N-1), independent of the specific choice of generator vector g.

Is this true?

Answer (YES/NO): NO